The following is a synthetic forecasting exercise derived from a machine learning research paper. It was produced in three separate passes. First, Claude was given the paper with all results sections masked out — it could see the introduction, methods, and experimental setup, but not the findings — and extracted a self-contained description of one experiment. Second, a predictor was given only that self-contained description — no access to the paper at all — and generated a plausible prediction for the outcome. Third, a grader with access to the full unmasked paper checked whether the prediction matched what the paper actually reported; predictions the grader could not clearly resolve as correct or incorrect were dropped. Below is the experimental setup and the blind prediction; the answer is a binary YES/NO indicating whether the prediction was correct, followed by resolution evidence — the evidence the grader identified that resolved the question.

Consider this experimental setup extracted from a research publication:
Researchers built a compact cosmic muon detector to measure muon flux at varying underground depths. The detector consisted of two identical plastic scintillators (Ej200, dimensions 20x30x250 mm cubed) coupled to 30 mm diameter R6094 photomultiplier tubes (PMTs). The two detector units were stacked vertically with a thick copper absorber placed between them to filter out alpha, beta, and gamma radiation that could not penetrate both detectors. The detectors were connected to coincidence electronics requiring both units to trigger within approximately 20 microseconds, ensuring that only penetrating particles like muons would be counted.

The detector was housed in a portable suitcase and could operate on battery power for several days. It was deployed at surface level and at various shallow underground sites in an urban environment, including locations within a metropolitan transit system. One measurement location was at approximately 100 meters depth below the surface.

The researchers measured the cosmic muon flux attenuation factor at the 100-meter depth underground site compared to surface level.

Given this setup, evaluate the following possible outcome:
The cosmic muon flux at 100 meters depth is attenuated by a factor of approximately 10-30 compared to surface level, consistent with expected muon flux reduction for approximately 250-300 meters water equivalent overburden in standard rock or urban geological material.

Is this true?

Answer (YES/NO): YES